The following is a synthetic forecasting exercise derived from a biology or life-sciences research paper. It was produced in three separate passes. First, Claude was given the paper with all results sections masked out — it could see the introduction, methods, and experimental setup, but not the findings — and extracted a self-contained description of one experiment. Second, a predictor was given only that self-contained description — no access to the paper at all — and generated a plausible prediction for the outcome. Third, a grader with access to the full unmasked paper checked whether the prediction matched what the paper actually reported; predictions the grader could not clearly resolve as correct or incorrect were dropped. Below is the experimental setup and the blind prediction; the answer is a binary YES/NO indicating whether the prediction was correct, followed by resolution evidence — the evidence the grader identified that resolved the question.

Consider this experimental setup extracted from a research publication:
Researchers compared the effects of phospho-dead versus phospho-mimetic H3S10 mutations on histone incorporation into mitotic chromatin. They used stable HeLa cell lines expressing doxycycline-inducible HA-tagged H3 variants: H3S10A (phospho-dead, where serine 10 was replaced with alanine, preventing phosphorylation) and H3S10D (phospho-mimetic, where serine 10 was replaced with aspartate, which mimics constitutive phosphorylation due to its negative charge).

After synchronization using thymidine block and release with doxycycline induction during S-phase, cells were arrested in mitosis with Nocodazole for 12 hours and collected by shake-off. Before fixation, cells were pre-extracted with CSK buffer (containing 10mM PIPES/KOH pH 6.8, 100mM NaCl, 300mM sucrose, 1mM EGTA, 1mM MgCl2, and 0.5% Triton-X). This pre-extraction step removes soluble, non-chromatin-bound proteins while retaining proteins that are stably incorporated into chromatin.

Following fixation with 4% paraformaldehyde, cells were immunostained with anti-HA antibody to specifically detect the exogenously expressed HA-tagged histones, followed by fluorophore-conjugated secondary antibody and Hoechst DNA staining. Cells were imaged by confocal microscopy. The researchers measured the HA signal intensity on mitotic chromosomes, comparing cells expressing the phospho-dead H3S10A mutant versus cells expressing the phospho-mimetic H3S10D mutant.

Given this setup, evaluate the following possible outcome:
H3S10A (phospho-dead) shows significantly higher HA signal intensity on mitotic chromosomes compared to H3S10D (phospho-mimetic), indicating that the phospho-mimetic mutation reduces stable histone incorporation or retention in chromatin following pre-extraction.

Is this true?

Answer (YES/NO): NO